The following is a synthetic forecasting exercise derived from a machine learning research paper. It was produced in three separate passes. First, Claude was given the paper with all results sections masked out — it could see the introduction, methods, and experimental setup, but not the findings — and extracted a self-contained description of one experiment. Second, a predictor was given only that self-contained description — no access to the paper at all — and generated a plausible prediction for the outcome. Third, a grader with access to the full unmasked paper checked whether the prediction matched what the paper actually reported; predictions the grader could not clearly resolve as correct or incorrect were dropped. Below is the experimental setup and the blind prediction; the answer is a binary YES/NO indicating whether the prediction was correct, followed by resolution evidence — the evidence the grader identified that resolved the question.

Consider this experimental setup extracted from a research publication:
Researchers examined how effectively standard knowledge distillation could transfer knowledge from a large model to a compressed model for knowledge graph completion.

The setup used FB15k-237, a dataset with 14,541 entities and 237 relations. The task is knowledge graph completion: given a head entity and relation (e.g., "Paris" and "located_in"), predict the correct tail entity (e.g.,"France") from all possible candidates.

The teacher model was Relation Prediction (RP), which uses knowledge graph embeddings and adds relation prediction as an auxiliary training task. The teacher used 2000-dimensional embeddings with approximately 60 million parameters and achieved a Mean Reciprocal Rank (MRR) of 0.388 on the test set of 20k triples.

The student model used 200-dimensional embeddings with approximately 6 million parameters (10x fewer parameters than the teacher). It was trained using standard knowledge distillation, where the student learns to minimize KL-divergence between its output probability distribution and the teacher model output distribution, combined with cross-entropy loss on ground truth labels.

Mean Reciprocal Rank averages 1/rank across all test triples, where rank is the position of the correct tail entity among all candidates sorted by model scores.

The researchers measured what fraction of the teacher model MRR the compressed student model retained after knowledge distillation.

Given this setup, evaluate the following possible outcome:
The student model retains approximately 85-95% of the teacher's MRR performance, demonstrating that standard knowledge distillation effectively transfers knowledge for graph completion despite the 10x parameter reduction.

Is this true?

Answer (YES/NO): NO